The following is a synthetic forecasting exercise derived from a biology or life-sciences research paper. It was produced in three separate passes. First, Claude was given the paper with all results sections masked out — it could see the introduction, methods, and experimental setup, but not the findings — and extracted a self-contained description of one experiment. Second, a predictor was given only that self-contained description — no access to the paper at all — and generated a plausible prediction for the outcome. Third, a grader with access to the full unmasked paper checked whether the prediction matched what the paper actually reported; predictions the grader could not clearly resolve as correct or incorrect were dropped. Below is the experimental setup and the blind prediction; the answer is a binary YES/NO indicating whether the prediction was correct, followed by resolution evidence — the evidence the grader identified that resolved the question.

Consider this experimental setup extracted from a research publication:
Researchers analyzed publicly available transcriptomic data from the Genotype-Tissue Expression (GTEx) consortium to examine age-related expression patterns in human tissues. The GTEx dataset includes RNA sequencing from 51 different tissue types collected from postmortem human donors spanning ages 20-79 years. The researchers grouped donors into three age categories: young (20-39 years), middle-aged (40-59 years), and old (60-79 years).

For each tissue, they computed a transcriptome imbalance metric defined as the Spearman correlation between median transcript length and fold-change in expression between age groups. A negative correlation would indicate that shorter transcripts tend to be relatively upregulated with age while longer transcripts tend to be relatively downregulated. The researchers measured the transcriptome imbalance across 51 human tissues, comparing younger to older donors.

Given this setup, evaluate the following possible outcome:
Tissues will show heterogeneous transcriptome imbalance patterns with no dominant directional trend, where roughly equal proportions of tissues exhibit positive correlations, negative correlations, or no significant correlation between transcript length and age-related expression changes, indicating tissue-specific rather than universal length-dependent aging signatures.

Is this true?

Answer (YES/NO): NO